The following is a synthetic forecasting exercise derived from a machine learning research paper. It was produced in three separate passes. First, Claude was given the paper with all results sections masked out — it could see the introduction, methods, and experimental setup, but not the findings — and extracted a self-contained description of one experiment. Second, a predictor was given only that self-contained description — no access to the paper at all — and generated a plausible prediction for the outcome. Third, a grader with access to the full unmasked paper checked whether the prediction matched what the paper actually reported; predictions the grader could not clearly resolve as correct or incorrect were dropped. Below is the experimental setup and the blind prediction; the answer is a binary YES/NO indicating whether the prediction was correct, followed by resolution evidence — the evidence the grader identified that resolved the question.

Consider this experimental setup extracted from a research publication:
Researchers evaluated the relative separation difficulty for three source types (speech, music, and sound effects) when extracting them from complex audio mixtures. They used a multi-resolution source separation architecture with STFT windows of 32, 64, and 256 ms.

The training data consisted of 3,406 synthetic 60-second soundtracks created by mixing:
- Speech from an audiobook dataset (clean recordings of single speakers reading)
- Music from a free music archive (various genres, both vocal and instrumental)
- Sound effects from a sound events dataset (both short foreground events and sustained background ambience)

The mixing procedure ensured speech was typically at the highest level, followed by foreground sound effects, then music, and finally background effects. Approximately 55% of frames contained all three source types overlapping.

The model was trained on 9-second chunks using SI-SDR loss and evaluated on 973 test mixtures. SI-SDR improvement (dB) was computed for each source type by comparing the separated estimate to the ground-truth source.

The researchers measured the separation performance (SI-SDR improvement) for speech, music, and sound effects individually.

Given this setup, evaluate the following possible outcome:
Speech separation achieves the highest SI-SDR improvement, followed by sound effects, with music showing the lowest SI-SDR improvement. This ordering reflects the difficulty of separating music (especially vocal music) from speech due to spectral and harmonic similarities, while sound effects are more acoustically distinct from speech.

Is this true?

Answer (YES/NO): NO